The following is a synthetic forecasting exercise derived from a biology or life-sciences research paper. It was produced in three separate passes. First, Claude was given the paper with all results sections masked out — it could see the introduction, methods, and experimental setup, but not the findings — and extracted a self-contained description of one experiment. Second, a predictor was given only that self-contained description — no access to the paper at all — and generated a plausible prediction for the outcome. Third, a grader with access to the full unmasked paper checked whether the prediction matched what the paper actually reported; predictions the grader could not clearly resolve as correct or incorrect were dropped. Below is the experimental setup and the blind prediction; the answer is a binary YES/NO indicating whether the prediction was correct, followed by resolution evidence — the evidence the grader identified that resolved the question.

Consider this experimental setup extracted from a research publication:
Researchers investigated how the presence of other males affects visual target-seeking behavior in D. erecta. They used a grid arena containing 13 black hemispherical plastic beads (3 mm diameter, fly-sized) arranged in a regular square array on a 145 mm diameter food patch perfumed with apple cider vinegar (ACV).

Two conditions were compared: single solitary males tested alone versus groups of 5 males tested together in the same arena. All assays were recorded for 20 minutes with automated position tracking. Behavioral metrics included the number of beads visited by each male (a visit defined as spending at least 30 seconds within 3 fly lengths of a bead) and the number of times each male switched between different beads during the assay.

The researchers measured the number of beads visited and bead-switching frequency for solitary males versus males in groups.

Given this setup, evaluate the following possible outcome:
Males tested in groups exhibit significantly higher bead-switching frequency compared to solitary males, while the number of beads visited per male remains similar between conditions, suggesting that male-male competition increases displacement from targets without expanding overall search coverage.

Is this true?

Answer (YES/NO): NO